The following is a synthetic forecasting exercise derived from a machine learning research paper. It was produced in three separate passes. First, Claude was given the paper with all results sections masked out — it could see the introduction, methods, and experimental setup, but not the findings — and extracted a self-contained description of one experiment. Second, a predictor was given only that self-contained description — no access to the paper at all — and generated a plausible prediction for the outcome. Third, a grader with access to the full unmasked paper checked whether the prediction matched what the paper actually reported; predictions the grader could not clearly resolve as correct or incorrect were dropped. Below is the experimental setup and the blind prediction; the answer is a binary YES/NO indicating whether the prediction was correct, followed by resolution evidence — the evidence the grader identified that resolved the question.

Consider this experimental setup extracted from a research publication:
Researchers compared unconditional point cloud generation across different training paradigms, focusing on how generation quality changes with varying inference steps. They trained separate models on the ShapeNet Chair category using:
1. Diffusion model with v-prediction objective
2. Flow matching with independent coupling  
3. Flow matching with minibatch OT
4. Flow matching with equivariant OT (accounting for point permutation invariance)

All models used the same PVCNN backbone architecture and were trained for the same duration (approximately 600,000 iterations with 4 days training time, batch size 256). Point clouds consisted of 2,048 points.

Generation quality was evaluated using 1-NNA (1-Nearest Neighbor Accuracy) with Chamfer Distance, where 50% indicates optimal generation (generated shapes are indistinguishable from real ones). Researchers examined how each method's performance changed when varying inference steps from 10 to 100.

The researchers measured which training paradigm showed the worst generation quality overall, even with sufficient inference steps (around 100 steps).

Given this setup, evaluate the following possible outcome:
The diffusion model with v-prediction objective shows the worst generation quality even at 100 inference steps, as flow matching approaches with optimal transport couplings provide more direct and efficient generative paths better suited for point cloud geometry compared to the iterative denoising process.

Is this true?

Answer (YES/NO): NO